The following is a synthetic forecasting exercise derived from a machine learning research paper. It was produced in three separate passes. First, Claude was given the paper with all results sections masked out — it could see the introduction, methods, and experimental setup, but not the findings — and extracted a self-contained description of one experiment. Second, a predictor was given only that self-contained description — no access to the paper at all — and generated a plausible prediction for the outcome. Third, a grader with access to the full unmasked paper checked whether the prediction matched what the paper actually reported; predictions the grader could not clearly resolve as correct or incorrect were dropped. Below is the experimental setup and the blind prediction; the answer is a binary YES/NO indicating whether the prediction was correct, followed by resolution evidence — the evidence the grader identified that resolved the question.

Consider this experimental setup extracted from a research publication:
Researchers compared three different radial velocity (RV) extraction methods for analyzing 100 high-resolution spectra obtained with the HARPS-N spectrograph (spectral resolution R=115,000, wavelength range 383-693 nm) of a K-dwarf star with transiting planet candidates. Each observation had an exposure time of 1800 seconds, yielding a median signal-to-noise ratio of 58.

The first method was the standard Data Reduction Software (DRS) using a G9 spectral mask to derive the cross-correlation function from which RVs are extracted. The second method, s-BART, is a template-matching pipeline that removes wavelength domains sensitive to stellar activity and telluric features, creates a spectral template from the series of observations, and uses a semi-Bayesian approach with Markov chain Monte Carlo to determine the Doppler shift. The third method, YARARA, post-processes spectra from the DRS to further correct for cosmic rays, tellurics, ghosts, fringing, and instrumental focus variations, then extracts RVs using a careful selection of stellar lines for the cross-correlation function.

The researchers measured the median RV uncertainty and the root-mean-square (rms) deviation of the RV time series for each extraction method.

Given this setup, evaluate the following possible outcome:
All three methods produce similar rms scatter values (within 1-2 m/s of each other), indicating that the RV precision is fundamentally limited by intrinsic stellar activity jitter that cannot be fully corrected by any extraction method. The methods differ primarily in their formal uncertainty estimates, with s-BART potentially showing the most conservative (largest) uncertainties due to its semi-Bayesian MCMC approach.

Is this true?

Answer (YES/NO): NO